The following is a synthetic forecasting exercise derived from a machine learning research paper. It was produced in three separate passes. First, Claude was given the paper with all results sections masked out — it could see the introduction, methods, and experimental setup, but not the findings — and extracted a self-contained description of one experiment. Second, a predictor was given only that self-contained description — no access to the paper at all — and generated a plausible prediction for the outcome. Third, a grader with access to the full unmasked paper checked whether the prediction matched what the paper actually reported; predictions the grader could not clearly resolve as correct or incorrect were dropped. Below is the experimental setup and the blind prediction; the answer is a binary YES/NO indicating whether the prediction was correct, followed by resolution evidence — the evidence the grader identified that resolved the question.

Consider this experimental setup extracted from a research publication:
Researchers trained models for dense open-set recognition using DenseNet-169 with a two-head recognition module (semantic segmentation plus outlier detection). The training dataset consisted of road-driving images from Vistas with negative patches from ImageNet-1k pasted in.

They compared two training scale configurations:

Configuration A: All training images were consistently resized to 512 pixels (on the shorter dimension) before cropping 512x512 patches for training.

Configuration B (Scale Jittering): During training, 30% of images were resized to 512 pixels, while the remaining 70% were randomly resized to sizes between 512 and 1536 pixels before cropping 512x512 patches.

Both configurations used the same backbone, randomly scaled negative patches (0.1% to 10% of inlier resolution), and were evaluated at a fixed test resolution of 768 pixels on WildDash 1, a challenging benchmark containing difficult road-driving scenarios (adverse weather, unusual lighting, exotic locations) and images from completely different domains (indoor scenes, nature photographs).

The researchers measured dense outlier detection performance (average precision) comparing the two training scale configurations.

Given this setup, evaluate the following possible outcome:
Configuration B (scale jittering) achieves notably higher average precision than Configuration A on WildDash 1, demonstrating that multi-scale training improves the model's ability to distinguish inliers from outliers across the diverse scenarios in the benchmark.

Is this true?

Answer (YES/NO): NO